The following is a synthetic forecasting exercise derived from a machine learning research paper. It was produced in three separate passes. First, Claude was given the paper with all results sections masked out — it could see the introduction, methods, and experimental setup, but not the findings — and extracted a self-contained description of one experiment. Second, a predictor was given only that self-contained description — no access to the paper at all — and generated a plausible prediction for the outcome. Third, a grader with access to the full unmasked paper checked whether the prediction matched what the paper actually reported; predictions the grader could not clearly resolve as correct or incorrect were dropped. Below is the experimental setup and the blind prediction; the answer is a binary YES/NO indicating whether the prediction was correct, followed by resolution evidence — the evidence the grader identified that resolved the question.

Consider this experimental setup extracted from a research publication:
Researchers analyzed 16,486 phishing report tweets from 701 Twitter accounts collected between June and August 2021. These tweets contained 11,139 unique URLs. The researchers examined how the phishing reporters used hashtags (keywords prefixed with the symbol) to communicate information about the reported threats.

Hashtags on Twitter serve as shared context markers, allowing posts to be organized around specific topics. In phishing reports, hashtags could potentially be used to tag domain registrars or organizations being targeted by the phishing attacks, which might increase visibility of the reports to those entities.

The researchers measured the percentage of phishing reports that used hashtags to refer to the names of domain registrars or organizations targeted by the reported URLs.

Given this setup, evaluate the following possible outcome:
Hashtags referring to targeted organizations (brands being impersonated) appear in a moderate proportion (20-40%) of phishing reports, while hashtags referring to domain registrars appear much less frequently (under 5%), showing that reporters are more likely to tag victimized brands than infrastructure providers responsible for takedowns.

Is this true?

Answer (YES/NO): NO